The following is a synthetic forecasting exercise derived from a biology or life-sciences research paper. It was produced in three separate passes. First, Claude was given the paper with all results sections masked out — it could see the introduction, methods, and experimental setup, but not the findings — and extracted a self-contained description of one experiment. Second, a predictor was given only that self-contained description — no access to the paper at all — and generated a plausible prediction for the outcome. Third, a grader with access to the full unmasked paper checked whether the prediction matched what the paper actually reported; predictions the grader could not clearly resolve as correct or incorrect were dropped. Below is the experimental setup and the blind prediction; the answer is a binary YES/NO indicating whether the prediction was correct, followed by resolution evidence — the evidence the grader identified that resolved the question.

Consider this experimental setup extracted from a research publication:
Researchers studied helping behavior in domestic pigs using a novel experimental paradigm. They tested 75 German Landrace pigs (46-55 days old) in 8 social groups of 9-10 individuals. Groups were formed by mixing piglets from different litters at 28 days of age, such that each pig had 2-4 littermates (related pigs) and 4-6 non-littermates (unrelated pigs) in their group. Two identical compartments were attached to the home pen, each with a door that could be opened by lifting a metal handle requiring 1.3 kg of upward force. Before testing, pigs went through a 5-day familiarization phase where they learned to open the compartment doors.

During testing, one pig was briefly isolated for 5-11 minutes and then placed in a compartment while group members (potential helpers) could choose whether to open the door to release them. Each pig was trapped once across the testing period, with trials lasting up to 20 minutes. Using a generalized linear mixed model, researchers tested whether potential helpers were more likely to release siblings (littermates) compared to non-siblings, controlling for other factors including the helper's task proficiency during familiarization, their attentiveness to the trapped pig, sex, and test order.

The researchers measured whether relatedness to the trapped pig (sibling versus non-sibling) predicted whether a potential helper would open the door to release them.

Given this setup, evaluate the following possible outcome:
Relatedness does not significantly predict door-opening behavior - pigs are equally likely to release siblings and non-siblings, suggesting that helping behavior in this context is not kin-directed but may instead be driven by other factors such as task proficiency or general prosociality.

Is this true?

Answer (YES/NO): YES